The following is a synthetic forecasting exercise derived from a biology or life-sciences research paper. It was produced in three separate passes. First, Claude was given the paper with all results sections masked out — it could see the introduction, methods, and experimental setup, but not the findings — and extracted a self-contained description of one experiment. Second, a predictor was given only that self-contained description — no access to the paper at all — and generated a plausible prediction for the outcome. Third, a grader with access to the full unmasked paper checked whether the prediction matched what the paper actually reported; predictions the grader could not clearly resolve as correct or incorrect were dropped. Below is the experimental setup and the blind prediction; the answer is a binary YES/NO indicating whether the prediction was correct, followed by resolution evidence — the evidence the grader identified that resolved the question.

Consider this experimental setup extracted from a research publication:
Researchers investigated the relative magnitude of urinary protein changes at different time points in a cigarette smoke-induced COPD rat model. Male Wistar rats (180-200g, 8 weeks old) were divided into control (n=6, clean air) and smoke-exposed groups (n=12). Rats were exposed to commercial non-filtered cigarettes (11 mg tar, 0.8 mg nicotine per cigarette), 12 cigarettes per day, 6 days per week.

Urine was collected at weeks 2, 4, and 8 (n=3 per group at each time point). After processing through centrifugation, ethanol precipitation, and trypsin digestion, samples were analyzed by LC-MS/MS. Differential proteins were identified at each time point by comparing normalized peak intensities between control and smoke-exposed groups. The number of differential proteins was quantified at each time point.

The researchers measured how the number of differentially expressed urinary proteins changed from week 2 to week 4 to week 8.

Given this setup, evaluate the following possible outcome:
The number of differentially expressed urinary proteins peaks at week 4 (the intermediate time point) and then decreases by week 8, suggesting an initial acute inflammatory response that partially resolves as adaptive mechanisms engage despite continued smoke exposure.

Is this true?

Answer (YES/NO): NO